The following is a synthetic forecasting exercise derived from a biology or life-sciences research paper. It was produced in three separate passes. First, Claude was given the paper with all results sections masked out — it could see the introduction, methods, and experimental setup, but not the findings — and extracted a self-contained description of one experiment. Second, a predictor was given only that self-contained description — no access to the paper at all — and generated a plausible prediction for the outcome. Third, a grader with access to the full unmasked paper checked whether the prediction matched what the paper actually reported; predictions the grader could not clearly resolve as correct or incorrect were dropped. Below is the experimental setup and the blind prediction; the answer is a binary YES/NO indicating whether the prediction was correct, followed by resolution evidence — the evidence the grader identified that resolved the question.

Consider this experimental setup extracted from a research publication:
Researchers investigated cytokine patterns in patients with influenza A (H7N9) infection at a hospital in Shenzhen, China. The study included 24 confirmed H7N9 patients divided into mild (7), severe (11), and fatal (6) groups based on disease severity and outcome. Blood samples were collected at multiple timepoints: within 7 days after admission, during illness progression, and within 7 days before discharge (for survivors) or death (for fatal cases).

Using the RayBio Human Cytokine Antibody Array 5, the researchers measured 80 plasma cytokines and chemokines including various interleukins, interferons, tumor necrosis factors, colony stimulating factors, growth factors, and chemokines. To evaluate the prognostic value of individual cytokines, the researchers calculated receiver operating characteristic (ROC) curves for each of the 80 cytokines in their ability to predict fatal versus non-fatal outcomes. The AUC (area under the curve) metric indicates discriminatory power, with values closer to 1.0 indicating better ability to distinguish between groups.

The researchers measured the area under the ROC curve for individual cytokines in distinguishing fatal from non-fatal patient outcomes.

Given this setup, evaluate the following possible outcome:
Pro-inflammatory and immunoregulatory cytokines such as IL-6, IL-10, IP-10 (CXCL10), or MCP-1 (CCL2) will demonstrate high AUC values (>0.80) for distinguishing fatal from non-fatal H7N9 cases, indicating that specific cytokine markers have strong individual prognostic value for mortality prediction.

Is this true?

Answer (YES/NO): NO